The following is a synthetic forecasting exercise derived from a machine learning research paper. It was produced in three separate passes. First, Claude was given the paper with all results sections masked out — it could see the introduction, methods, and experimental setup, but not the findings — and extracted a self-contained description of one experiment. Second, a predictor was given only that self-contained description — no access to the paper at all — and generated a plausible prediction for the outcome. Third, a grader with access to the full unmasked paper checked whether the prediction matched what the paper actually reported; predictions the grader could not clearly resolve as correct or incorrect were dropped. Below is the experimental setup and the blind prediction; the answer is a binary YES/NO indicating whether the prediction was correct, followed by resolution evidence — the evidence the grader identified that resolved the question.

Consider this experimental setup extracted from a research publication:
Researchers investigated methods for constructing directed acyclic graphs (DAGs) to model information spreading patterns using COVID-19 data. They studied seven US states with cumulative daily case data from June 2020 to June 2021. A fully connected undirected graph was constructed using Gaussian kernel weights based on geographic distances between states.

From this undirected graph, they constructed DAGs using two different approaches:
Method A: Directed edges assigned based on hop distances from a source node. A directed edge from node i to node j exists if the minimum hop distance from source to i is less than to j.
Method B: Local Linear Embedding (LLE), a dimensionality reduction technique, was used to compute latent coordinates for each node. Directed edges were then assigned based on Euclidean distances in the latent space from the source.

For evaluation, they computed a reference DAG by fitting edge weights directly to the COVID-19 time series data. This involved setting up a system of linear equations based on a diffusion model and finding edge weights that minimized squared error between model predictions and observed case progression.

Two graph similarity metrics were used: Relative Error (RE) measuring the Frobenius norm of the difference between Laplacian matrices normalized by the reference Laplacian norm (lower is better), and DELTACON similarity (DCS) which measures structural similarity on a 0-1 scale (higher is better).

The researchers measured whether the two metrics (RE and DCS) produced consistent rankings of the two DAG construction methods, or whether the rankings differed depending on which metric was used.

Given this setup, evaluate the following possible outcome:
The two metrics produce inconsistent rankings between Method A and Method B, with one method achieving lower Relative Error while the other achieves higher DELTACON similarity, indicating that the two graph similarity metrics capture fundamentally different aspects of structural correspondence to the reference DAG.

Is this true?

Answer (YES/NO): NO